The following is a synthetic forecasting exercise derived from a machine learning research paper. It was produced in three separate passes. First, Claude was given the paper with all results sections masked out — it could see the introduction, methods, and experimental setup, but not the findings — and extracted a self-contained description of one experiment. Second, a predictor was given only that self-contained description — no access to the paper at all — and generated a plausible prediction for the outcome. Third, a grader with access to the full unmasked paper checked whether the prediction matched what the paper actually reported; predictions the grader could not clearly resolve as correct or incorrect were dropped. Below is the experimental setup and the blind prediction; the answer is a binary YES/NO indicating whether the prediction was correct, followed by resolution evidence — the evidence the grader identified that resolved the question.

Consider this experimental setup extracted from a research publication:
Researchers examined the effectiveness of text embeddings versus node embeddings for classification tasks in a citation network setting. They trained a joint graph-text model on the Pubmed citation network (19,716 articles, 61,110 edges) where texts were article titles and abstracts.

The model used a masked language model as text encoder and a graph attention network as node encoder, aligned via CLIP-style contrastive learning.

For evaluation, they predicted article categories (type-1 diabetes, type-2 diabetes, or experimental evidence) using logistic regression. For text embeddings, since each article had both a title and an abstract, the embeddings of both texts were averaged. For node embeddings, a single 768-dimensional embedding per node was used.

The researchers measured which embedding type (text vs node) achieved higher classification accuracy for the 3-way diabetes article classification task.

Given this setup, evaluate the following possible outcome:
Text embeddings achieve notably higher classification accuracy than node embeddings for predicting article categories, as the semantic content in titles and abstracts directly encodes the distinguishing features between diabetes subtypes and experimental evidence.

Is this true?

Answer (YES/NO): NO